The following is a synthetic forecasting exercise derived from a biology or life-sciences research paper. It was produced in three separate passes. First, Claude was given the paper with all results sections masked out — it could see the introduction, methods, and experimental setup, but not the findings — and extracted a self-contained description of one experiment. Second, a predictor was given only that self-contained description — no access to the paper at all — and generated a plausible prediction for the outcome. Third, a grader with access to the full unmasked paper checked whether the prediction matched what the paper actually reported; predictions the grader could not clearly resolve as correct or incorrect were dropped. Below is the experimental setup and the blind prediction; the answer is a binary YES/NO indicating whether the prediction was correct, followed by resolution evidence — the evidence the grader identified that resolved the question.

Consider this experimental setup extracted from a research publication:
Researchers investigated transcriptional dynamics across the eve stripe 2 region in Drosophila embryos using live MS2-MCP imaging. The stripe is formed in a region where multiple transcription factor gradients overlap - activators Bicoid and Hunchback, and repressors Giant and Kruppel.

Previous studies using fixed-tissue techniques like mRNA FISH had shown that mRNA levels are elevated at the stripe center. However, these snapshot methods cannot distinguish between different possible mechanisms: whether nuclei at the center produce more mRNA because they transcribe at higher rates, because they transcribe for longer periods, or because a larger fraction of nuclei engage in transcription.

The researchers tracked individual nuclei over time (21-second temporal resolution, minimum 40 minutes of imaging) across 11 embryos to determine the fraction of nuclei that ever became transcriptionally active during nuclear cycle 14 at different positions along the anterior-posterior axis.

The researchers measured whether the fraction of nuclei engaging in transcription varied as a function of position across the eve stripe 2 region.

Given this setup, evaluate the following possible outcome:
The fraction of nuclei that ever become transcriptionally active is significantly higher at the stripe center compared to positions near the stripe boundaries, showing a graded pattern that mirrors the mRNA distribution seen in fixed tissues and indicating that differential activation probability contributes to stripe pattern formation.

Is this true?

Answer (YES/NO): NO